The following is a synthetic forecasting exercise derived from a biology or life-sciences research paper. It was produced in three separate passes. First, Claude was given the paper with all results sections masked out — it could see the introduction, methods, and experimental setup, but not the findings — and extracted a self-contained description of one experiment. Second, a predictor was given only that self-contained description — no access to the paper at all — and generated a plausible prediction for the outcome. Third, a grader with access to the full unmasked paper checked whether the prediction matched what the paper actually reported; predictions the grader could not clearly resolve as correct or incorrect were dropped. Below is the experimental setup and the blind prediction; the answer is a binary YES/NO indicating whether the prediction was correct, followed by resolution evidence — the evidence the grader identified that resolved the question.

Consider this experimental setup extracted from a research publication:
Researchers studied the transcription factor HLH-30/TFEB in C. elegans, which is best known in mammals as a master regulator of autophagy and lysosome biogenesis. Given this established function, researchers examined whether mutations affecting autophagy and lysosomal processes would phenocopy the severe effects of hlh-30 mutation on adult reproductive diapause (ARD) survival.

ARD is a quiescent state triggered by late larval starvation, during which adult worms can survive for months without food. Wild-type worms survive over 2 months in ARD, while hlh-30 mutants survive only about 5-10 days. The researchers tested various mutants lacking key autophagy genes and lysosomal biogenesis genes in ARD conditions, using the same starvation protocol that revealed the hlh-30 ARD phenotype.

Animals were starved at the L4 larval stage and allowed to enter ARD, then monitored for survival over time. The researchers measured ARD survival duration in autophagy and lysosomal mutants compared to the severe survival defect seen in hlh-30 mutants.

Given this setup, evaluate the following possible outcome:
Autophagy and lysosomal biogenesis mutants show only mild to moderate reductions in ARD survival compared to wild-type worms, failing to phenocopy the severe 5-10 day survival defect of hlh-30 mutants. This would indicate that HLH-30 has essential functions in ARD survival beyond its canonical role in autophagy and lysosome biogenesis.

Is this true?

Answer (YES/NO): YES